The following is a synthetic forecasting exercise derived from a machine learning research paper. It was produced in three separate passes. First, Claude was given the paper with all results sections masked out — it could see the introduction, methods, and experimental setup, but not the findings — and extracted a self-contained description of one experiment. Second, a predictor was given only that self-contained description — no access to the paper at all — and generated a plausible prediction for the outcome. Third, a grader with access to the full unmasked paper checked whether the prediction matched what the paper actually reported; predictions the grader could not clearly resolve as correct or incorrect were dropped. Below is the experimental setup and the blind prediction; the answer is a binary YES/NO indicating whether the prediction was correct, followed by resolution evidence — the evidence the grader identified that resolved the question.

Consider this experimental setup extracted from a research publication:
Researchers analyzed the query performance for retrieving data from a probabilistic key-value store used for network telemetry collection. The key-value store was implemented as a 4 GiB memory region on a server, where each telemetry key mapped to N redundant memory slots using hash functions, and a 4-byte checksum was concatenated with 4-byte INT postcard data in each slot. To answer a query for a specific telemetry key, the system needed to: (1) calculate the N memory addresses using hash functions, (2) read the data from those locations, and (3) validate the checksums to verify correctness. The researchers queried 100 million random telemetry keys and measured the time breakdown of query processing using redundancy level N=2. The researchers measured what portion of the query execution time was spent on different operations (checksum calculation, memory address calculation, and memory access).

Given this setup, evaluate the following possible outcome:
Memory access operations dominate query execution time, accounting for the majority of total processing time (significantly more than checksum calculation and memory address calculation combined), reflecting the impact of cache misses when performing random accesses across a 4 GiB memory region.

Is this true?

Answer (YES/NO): NO